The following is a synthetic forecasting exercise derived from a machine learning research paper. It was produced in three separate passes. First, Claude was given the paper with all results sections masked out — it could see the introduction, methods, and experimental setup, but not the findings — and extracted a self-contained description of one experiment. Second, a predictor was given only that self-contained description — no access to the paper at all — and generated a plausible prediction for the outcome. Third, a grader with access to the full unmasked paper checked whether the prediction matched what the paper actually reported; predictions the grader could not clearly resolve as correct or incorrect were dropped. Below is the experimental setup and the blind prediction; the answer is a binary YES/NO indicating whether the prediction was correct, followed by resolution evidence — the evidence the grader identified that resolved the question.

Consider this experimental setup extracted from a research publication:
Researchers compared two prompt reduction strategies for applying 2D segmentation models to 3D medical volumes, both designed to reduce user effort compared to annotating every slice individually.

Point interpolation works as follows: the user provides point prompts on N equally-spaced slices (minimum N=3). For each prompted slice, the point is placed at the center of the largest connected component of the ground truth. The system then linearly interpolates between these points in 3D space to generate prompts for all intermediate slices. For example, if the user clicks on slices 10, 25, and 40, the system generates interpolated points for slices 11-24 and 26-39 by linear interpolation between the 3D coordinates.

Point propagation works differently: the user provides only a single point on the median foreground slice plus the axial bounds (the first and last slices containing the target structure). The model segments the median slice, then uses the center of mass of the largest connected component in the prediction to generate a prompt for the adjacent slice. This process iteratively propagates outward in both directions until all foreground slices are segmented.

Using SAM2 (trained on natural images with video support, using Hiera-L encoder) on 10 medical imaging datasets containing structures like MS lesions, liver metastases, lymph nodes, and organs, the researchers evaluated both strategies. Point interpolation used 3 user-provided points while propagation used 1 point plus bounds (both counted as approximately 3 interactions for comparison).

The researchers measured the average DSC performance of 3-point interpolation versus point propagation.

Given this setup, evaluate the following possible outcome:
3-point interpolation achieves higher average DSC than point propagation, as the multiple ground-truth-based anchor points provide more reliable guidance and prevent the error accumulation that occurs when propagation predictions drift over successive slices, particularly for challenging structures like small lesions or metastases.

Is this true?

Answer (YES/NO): YES